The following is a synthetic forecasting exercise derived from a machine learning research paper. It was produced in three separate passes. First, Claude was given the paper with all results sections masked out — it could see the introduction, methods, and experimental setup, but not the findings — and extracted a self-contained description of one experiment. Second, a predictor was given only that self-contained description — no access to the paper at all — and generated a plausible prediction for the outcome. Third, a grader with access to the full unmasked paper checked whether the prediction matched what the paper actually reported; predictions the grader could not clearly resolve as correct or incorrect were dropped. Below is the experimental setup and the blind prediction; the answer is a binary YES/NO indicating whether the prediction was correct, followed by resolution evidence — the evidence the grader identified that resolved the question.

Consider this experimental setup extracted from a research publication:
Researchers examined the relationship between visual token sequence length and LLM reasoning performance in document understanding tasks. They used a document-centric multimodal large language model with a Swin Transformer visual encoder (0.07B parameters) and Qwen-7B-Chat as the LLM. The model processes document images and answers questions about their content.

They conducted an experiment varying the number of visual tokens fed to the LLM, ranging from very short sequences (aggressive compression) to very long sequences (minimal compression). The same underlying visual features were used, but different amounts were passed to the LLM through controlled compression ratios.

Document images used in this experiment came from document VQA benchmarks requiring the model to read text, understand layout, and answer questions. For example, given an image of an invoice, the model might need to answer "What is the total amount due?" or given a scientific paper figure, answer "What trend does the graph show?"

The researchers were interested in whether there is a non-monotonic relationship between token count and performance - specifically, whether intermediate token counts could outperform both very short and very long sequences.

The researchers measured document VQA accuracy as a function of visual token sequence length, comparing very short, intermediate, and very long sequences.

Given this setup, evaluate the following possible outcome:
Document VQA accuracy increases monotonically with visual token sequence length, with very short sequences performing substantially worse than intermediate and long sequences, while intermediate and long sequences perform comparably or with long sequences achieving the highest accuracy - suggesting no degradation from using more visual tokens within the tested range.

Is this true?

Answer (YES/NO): NO